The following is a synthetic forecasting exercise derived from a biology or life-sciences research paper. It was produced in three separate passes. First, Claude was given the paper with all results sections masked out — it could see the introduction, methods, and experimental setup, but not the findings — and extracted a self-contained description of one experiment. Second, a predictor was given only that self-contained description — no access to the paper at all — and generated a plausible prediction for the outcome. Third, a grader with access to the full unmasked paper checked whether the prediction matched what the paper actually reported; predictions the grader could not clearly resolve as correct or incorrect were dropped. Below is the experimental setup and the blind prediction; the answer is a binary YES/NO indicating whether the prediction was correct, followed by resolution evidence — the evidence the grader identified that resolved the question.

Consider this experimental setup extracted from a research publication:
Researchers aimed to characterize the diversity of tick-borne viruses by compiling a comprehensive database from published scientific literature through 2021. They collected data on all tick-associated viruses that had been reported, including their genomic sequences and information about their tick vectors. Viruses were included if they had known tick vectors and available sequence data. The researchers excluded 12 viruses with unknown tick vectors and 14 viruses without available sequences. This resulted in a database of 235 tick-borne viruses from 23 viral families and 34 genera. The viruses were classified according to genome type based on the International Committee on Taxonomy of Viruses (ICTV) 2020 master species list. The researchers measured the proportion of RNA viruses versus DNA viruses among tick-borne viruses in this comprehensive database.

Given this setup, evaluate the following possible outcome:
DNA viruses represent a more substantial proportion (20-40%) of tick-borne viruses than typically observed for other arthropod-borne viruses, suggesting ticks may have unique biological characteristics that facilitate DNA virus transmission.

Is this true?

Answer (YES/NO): NO